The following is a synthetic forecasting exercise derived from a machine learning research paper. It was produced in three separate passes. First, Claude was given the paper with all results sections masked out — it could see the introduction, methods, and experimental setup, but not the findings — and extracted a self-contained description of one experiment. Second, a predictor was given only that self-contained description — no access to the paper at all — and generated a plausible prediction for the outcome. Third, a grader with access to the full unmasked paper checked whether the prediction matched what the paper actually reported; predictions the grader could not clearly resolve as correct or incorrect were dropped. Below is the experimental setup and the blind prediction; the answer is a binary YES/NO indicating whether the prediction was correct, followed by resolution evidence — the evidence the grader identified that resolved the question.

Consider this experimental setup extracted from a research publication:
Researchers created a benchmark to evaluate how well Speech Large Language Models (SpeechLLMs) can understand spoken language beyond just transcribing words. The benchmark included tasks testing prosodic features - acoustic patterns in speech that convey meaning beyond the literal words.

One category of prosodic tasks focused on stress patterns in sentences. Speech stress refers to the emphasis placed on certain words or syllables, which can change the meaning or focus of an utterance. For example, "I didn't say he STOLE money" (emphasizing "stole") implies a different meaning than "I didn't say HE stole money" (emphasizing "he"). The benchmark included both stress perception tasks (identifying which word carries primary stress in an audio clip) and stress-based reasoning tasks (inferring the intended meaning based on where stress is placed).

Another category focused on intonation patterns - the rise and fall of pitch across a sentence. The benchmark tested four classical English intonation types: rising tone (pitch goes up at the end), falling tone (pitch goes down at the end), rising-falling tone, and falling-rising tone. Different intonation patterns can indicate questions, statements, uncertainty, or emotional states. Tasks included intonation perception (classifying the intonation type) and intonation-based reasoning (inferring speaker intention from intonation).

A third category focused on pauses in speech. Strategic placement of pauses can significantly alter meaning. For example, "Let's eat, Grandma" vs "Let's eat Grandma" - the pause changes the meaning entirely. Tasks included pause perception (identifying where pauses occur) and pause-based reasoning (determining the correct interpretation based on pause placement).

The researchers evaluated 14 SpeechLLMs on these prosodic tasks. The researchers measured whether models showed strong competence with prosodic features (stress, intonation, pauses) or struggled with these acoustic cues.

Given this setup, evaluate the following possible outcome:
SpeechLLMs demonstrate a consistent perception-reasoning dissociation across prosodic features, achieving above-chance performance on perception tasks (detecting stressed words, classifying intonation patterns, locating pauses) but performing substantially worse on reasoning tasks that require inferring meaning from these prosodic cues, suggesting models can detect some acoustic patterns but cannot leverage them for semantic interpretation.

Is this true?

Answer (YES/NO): NO